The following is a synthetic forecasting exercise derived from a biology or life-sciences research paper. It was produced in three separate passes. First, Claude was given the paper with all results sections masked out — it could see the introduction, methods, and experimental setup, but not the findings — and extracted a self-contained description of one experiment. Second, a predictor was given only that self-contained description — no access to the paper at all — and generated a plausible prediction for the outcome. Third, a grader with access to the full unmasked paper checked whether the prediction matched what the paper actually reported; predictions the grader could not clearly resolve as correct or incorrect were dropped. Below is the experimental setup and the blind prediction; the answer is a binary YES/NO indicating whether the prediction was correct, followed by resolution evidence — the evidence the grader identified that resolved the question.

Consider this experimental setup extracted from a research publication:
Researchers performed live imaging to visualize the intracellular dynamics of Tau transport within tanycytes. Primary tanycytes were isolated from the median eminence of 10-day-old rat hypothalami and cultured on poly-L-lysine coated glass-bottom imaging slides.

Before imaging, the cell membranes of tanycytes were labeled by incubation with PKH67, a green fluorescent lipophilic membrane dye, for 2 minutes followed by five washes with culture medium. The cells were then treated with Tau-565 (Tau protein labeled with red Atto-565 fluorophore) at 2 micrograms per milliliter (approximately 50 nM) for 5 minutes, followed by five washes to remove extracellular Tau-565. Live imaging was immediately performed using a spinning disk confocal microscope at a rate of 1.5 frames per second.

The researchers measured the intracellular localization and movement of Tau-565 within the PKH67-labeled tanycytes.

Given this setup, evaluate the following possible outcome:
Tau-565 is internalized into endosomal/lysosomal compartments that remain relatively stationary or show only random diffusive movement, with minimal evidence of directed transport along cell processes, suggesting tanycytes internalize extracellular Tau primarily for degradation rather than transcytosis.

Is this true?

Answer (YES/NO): NO